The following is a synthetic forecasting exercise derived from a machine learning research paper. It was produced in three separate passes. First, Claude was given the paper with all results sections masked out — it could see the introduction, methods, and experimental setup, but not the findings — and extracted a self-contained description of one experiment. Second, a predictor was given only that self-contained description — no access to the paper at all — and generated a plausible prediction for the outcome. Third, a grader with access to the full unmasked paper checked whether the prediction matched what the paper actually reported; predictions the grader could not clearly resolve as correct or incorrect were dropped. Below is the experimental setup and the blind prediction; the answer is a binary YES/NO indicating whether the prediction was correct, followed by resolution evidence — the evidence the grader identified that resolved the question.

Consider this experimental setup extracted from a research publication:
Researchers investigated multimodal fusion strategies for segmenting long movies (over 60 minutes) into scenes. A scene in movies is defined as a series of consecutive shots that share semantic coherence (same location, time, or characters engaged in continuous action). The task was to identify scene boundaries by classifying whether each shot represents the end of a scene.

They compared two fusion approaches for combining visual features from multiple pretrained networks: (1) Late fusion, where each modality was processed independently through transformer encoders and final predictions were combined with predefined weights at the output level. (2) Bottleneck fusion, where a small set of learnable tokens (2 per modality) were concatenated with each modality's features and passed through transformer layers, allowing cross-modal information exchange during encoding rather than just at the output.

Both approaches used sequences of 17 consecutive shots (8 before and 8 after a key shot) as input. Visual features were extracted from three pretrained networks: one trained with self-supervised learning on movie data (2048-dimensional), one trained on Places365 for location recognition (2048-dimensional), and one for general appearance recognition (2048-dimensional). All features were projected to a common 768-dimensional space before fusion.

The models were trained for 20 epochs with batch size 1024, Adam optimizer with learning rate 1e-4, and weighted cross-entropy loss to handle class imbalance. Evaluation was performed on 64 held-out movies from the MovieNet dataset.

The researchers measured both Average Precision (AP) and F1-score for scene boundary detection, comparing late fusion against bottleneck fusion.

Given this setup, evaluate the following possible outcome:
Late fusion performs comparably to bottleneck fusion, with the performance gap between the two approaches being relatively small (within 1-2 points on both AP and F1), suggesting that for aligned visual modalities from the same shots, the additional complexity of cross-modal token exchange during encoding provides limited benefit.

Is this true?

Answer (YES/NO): NO